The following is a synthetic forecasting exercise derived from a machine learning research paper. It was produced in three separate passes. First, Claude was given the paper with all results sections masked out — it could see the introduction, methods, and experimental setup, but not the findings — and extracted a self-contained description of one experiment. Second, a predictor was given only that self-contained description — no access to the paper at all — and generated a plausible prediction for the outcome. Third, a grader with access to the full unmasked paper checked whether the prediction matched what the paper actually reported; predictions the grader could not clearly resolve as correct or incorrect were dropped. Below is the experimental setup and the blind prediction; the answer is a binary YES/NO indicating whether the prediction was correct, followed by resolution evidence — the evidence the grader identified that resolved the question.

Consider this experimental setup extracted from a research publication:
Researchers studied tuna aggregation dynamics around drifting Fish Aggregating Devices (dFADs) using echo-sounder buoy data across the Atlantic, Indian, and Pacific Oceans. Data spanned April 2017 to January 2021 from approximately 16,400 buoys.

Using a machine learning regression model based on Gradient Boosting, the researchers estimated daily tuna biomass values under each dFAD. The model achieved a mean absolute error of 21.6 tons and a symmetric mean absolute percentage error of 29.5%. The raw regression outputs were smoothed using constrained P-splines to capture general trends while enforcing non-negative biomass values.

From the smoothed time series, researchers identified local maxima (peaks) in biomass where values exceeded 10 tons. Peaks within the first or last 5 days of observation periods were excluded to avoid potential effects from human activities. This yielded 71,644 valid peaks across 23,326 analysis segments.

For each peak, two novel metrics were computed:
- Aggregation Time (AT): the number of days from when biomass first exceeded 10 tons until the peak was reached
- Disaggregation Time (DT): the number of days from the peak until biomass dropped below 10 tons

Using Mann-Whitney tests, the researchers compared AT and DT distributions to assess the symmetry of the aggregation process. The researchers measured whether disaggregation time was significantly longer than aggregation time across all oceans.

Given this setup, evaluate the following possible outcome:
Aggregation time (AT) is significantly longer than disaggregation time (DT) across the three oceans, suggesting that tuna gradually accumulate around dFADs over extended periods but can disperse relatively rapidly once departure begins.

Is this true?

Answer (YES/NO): NO